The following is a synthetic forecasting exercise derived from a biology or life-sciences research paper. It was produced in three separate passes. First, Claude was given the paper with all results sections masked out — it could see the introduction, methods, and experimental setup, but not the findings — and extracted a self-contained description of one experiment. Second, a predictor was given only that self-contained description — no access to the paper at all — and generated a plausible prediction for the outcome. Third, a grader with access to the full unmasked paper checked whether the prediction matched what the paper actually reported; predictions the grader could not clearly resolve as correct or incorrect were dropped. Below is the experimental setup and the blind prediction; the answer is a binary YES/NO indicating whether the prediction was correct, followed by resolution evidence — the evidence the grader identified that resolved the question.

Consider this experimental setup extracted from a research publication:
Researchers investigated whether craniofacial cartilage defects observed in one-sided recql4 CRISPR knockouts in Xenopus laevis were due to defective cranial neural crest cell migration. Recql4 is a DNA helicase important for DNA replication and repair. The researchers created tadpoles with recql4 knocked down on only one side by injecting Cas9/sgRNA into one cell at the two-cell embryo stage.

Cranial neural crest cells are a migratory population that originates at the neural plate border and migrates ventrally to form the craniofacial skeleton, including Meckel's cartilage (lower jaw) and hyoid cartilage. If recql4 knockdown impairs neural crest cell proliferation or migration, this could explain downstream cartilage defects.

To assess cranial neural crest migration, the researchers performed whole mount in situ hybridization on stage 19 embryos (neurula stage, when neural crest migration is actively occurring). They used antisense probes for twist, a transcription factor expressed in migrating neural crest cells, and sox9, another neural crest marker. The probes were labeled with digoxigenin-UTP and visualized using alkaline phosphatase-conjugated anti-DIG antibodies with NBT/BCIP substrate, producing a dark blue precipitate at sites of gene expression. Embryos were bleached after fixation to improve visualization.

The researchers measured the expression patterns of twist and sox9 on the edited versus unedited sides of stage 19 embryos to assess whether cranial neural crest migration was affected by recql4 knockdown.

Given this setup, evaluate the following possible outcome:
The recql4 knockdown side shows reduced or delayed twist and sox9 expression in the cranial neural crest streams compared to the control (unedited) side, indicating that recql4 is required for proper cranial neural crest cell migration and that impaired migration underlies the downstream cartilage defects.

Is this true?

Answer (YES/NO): NO